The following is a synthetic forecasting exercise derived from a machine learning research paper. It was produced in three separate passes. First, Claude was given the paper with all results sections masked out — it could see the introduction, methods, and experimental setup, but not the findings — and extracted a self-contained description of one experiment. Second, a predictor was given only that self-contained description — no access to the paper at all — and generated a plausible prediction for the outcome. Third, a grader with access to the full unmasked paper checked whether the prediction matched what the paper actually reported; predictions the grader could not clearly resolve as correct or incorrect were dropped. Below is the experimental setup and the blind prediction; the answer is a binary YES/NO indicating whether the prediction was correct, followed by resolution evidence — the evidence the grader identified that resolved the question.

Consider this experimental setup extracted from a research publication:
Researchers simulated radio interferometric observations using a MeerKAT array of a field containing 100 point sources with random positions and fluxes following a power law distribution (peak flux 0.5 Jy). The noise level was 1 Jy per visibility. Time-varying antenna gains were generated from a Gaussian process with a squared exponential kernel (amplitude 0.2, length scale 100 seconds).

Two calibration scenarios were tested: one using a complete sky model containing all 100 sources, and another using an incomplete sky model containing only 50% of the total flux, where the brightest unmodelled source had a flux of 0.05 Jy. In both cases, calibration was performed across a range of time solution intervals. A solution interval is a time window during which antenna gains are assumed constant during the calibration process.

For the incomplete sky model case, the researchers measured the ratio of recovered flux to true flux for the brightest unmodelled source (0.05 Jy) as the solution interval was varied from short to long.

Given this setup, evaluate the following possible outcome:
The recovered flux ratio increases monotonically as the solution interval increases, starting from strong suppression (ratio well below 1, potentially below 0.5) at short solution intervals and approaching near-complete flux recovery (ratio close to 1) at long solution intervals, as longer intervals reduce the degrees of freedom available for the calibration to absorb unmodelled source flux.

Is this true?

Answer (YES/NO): NO